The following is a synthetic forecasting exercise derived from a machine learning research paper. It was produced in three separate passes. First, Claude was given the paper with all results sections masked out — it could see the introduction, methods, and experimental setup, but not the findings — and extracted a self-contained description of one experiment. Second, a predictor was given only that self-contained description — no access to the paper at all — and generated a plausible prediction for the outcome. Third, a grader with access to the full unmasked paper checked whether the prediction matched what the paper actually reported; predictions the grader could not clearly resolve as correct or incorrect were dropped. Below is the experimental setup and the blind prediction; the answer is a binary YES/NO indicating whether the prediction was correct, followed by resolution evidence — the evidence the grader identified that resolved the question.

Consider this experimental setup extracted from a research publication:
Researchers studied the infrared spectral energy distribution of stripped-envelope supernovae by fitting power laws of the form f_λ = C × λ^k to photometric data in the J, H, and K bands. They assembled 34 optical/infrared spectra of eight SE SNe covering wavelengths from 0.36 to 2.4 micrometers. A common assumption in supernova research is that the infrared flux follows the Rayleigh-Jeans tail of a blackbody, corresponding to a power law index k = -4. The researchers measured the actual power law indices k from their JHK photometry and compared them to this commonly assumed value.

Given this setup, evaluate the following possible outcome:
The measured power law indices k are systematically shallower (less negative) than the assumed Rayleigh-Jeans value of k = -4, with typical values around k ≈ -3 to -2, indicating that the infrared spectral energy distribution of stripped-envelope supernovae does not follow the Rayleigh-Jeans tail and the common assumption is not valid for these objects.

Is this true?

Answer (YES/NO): YES